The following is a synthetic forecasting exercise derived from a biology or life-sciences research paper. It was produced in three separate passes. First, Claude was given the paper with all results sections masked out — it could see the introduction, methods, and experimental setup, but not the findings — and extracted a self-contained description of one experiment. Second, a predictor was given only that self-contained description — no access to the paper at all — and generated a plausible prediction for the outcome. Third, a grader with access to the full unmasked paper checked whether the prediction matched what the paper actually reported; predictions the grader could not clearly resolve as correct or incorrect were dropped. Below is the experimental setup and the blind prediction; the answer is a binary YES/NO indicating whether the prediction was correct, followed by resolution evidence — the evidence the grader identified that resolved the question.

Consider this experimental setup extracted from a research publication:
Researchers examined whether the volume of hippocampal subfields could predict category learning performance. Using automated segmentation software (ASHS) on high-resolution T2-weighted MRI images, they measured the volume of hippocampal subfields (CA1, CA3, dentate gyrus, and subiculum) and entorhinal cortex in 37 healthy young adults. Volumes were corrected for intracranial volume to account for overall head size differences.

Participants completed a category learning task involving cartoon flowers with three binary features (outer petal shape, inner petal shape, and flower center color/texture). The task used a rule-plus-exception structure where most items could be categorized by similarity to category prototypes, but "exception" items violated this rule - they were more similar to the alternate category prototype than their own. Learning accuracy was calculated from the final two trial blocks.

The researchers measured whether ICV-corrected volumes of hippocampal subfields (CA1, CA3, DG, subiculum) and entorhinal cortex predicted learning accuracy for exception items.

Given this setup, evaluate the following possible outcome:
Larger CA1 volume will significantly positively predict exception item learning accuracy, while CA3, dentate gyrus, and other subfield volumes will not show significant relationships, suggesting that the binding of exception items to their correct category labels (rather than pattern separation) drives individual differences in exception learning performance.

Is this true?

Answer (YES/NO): NO